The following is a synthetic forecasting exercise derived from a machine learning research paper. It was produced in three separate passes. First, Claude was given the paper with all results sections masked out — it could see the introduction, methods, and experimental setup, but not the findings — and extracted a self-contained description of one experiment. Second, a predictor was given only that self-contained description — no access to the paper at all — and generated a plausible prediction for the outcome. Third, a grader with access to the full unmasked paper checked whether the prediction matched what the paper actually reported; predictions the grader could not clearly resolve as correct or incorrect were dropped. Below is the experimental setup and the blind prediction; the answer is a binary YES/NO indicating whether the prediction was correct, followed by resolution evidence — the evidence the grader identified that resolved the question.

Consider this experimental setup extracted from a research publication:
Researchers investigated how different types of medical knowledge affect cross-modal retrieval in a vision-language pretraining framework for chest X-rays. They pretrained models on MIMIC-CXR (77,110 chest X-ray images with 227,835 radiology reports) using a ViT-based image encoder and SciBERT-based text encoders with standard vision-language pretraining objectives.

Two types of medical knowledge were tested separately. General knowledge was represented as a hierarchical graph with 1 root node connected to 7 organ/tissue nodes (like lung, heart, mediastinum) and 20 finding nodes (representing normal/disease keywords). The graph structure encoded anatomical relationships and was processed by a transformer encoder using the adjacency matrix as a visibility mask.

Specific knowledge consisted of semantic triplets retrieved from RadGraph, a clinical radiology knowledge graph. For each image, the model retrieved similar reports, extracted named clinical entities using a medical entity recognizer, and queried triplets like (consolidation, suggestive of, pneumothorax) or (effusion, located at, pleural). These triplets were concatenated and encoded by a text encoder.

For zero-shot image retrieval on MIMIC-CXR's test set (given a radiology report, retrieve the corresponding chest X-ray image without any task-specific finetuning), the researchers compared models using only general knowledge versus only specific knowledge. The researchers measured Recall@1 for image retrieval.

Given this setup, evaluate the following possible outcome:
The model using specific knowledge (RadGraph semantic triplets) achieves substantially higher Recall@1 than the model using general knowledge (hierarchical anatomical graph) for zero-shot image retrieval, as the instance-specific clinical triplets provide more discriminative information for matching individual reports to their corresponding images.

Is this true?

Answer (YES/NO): NO